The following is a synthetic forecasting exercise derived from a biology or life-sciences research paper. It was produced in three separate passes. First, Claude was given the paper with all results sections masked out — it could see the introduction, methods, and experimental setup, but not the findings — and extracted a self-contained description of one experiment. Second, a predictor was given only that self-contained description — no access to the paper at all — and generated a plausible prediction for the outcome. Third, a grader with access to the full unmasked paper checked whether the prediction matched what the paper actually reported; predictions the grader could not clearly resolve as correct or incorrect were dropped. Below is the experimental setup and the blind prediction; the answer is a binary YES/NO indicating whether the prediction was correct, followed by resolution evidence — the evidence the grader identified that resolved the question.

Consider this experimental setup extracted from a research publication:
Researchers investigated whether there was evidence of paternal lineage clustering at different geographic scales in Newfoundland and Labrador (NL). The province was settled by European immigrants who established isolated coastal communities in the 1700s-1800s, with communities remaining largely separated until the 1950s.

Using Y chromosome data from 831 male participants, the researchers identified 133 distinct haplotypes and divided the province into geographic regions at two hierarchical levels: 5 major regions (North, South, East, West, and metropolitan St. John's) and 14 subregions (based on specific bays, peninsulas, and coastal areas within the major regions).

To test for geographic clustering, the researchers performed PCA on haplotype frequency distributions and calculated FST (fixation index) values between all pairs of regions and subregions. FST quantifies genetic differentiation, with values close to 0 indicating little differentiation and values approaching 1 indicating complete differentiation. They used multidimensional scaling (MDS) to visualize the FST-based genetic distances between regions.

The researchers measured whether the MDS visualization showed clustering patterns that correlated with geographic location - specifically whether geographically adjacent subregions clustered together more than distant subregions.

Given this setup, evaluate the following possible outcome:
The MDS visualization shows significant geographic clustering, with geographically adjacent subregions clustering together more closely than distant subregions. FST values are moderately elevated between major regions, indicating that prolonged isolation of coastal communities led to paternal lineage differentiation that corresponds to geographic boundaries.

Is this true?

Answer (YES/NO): NO